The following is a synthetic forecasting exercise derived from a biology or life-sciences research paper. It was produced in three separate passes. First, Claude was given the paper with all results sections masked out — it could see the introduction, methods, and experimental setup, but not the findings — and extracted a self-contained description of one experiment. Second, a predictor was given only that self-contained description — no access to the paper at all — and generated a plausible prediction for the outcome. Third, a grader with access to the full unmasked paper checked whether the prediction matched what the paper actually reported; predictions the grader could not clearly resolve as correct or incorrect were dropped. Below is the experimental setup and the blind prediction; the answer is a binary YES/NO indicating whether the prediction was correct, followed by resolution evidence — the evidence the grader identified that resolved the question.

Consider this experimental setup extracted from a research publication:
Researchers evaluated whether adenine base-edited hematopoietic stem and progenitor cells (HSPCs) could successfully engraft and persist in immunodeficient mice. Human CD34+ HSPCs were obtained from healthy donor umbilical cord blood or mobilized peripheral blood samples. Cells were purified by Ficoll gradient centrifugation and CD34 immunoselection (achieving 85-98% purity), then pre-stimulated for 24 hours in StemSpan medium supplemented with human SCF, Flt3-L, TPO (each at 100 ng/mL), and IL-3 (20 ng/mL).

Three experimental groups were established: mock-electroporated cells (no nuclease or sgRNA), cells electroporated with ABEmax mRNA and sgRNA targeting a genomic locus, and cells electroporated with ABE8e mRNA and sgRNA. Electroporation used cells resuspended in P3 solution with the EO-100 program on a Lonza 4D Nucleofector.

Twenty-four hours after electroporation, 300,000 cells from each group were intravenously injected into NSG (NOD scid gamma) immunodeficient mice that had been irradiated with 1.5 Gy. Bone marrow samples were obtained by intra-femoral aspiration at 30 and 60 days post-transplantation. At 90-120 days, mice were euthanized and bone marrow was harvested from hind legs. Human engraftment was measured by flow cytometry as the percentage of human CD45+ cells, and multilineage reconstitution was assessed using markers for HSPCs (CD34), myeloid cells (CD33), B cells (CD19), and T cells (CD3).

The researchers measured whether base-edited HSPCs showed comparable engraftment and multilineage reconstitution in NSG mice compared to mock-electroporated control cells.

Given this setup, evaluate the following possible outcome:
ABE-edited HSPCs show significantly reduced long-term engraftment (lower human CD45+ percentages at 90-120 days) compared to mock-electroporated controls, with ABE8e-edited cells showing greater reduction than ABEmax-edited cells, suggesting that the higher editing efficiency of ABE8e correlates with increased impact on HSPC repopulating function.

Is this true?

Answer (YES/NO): NO